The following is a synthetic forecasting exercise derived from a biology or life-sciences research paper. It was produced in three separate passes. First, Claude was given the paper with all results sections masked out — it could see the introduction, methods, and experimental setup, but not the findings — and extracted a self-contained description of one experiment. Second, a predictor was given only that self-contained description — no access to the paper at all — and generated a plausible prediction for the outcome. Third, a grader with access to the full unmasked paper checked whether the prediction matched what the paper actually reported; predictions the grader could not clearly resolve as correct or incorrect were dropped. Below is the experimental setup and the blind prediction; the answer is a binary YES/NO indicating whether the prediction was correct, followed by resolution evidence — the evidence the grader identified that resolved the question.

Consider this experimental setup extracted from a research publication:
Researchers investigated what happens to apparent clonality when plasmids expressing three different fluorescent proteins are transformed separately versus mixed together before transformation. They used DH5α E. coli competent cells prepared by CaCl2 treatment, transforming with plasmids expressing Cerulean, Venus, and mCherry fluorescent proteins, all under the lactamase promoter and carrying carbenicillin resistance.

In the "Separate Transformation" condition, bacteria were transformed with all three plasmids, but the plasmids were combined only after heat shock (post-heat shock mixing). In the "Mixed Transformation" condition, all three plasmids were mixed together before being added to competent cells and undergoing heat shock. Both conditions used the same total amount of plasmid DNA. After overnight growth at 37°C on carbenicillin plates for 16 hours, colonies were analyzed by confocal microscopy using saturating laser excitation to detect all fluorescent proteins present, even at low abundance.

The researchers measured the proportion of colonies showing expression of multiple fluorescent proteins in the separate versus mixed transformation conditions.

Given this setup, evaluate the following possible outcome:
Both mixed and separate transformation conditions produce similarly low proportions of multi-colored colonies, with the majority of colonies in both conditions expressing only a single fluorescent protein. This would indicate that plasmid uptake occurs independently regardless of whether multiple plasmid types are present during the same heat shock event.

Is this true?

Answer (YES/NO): NO